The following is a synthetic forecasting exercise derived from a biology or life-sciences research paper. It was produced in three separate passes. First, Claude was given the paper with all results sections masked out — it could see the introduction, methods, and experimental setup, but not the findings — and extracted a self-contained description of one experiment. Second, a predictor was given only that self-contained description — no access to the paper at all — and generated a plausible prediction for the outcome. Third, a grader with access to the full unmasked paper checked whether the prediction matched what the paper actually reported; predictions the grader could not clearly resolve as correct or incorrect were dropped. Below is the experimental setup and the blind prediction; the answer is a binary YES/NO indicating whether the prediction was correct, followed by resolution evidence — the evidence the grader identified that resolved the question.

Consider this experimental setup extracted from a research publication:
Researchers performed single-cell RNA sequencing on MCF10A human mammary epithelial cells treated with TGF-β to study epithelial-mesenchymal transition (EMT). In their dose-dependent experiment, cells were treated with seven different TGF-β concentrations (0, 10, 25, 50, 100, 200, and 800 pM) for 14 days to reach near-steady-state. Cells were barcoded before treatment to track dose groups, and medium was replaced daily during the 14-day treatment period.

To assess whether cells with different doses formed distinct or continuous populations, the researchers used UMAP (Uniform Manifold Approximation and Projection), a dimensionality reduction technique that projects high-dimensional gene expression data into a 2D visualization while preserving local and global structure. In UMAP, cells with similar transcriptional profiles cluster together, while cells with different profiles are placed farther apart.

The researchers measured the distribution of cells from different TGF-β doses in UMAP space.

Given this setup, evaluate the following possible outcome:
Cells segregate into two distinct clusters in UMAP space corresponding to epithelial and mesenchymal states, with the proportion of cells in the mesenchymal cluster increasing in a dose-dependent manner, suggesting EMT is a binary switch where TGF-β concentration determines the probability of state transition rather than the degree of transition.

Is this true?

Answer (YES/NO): NO